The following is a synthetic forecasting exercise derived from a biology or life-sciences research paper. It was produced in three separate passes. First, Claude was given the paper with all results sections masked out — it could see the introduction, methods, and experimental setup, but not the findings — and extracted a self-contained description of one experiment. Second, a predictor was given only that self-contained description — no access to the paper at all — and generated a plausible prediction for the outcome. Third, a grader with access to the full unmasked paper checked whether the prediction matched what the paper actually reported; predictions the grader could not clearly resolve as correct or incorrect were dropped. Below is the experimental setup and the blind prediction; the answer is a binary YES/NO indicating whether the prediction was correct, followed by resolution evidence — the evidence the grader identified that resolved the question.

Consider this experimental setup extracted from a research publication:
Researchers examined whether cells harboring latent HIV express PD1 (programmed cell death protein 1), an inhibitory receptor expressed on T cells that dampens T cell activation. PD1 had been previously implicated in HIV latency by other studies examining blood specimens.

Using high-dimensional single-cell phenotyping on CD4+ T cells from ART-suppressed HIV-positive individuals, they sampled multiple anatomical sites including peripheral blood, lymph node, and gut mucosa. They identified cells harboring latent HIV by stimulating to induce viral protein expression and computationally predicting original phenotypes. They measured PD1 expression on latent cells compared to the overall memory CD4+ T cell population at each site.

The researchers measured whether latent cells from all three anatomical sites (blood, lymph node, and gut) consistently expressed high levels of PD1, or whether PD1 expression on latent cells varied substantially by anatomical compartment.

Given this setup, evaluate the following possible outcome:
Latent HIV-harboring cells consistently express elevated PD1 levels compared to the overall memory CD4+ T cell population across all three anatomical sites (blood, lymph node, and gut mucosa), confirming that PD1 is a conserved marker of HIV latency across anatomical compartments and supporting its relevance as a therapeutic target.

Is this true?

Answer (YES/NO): YES